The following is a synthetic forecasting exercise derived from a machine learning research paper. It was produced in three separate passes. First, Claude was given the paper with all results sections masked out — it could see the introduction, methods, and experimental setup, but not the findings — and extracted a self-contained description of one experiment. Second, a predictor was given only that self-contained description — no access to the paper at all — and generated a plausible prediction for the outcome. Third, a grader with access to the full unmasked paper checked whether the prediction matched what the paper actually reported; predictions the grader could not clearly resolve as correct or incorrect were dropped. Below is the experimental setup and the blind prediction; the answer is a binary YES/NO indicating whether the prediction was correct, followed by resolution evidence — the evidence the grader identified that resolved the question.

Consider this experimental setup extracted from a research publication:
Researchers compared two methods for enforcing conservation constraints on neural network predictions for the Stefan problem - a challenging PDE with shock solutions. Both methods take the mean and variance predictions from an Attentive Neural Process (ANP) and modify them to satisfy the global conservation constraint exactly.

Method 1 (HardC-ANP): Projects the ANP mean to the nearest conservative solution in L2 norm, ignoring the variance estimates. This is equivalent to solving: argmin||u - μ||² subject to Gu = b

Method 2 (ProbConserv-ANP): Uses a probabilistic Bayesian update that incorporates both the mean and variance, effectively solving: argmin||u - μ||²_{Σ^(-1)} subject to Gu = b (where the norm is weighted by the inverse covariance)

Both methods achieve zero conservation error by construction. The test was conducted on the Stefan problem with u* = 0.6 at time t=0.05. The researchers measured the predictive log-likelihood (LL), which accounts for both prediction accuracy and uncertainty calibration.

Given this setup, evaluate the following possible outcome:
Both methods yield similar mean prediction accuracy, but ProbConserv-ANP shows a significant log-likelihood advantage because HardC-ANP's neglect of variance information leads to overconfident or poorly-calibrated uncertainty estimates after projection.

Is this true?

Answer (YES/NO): NO